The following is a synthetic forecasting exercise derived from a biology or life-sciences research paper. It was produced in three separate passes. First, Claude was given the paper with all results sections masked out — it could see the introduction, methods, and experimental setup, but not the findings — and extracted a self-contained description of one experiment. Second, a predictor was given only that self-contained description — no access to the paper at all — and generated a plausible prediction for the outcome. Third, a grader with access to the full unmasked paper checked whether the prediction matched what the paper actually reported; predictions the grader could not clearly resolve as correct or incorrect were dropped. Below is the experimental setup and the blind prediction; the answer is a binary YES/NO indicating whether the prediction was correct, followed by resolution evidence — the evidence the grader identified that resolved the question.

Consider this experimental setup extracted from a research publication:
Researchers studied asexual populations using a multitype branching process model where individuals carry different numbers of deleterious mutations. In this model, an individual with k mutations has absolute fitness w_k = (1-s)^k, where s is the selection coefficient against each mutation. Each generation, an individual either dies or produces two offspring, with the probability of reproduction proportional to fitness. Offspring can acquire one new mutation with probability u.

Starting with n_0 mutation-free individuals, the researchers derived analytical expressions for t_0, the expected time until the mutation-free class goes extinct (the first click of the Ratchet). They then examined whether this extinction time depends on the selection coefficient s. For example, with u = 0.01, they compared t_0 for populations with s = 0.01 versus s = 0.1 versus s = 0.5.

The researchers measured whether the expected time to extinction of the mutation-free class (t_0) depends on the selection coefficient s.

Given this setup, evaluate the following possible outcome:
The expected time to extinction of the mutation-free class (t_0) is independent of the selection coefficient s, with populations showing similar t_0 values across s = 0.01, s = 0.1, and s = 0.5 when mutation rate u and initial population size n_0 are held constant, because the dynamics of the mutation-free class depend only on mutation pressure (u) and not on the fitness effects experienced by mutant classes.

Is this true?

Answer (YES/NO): YES